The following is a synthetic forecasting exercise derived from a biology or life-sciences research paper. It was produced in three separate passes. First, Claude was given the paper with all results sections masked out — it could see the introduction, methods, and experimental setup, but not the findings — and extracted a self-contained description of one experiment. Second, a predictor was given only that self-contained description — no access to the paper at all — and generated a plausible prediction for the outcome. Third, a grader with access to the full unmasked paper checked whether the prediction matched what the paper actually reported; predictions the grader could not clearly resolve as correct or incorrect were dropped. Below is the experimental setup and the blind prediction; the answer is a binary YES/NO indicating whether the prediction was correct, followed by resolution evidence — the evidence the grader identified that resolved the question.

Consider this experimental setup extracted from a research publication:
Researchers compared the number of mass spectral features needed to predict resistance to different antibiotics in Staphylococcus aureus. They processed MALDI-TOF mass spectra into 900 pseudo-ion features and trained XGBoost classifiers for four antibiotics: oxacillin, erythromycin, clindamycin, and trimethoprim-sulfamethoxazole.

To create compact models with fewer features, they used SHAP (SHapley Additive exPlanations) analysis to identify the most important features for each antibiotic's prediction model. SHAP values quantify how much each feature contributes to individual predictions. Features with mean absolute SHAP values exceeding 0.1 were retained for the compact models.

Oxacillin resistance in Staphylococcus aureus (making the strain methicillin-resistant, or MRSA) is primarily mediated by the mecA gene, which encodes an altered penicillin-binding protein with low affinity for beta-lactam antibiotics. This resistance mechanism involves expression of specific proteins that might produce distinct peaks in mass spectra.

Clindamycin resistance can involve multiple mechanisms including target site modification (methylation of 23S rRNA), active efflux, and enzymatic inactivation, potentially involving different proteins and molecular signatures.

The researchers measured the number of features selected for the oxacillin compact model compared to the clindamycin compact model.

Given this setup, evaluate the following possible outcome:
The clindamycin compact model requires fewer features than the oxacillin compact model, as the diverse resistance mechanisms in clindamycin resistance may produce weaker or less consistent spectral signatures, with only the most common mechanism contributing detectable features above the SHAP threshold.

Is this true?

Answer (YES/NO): YES